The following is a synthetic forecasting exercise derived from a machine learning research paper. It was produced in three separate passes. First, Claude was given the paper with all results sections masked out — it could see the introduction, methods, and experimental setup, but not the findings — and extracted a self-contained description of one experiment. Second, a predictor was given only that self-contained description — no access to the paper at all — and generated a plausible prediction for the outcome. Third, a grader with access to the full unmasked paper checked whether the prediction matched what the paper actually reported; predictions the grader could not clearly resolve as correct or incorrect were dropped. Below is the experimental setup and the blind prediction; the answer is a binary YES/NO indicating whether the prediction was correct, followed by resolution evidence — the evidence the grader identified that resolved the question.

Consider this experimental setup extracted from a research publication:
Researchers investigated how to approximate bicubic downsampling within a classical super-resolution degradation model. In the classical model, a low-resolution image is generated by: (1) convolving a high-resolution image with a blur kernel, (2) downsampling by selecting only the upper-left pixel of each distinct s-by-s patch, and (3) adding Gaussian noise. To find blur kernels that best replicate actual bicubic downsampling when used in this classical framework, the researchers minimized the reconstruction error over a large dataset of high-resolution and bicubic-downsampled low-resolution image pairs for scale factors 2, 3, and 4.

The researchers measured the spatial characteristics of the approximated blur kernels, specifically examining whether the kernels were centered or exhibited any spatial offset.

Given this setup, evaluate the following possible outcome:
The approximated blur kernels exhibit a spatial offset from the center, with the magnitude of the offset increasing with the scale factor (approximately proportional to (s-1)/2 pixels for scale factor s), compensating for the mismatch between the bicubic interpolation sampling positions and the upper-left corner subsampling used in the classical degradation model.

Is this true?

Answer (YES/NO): YES